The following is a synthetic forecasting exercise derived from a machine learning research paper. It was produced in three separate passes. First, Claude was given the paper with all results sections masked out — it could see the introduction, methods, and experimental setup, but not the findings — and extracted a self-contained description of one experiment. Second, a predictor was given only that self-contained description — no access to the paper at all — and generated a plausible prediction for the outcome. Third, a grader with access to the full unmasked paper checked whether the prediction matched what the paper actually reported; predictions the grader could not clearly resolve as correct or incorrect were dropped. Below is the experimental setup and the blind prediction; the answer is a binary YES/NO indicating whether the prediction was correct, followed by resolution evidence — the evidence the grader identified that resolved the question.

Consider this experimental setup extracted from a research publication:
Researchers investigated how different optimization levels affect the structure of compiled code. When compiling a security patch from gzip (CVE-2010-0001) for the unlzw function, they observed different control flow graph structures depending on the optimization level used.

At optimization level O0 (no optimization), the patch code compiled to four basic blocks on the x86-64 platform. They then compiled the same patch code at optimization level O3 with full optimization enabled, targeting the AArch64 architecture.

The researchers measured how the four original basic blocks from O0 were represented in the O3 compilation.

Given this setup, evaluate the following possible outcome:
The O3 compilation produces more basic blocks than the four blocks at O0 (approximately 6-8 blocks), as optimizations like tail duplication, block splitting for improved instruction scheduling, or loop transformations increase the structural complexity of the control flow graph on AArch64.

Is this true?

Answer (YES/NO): NO